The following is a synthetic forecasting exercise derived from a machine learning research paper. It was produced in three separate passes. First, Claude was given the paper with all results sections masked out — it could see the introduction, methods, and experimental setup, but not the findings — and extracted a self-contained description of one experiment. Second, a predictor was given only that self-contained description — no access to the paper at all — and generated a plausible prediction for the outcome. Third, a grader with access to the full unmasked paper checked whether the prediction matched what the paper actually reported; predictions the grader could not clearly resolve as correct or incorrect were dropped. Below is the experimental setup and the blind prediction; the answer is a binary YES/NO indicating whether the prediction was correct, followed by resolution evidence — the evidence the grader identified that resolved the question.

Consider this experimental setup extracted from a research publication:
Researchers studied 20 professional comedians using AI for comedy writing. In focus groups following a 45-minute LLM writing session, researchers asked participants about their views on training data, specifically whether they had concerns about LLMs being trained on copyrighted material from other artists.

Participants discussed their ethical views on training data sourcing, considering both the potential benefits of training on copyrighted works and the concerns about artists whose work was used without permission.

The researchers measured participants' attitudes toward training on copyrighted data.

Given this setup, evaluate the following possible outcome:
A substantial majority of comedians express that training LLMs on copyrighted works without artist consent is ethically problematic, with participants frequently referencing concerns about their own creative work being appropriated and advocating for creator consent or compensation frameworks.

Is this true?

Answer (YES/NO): NO